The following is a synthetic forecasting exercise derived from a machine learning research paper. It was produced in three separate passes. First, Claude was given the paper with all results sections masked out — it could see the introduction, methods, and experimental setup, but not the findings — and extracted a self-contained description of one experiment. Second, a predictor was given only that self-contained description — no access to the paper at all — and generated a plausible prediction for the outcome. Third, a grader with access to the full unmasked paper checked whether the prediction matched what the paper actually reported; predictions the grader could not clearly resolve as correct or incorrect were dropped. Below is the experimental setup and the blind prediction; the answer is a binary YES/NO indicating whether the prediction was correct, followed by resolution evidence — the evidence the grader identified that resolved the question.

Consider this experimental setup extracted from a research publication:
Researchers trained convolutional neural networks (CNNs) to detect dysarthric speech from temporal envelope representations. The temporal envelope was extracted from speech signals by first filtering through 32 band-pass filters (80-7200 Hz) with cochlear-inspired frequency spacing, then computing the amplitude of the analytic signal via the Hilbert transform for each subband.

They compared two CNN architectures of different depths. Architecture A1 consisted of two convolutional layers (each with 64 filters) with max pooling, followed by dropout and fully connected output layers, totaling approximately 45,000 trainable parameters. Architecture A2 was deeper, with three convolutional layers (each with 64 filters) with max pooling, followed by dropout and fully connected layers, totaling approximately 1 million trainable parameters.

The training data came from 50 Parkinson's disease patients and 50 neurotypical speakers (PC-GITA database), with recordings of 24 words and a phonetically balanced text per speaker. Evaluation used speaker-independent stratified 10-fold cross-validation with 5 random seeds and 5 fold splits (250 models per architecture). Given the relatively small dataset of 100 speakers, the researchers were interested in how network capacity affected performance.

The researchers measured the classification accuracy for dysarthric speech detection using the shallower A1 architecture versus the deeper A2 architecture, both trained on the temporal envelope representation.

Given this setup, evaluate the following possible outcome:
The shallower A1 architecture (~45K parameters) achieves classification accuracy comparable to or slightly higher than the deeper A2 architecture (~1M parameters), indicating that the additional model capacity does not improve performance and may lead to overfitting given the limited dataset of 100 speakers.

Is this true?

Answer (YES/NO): YES